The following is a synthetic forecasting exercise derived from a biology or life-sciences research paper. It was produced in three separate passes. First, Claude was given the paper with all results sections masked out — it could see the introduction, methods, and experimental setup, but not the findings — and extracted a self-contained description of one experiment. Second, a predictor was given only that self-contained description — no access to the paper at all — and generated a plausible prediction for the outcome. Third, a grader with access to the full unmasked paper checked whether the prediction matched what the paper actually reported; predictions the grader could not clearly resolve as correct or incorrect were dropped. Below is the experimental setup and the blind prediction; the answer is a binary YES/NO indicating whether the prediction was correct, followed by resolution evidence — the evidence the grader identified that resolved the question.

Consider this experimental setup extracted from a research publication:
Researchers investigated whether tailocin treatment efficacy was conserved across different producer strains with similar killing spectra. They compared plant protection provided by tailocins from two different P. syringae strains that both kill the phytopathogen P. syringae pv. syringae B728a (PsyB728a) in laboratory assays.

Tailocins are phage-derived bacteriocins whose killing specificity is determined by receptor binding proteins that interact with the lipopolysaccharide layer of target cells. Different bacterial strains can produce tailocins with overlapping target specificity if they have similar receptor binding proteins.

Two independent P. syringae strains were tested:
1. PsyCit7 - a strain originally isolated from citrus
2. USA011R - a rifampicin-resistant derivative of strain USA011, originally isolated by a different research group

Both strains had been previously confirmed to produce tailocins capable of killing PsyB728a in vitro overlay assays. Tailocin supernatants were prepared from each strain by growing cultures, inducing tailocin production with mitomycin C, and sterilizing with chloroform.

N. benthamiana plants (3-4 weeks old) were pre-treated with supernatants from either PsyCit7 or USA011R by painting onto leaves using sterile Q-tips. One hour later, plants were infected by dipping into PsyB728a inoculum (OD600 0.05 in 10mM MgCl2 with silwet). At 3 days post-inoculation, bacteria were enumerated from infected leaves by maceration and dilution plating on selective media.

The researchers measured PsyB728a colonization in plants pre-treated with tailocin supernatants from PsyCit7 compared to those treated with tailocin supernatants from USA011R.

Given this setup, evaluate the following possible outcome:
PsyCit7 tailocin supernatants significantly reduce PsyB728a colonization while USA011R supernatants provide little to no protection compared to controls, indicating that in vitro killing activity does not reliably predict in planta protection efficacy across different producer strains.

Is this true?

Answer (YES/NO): NO